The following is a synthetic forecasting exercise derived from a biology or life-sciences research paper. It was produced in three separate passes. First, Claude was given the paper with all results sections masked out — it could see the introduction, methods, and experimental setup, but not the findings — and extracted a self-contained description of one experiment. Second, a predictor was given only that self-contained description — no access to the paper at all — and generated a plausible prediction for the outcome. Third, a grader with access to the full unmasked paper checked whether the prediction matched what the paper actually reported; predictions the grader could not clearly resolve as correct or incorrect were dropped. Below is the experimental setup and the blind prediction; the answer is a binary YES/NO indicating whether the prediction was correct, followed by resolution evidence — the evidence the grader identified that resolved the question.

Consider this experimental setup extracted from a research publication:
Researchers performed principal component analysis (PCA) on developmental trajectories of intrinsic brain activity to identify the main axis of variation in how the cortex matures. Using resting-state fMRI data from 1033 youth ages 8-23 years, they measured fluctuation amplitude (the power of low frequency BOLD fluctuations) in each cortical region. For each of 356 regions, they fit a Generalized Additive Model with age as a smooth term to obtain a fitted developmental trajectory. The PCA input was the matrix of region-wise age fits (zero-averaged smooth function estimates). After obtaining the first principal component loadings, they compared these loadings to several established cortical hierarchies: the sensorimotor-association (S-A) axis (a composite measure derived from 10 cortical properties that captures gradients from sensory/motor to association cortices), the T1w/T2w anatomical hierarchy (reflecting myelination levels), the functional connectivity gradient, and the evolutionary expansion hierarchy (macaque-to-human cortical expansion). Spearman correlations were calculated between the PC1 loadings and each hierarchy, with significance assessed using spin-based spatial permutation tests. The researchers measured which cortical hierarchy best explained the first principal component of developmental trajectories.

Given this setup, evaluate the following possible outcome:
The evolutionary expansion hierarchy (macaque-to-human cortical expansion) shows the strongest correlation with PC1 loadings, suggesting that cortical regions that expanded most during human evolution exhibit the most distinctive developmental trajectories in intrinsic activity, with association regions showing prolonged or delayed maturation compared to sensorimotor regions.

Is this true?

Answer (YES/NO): NO